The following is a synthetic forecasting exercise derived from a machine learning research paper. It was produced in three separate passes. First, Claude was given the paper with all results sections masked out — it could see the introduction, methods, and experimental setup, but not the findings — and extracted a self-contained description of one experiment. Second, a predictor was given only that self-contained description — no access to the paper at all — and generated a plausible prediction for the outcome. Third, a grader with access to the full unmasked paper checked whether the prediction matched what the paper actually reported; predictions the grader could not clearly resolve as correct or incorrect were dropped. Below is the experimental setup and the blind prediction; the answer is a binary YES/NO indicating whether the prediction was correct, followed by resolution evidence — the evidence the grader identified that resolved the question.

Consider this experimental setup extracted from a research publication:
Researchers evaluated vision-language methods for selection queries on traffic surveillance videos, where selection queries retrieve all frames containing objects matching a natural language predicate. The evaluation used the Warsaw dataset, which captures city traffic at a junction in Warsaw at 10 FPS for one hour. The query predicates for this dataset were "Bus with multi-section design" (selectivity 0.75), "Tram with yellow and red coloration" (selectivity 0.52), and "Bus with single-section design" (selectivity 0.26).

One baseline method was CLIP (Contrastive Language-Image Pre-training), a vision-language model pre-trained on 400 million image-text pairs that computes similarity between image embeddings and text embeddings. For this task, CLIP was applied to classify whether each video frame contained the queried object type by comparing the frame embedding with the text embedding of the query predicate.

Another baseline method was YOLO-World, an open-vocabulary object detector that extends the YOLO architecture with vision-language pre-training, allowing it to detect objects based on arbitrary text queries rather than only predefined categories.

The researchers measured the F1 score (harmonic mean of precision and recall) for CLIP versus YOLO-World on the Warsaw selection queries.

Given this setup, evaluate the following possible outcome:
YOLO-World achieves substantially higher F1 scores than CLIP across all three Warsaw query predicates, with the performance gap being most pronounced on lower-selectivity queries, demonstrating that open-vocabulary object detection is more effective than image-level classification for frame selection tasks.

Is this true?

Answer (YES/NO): NO